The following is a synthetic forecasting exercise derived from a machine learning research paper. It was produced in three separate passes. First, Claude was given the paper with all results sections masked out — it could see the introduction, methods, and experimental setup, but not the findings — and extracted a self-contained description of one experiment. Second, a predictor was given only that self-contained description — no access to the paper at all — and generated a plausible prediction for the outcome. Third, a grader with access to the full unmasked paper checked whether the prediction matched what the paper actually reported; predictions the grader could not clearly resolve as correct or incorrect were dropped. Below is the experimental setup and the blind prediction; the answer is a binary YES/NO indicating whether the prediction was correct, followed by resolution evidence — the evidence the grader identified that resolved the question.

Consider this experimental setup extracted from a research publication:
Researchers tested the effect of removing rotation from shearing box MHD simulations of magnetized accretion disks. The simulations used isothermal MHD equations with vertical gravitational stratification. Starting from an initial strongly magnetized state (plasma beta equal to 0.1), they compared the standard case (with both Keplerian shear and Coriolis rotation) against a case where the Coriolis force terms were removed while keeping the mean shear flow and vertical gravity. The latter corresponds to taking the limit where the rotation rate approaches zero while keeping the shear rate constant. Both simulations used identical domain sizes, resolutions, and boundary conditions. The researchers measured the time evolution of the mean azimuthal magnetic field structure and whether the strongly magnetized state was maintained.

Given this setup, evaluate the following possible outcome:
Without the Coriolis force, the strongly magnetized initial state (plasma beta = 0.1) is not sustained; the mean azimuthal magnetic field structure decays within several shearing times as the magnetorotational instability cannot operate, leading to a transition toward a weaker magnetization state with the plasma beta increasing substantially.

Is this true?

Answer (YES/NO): YES